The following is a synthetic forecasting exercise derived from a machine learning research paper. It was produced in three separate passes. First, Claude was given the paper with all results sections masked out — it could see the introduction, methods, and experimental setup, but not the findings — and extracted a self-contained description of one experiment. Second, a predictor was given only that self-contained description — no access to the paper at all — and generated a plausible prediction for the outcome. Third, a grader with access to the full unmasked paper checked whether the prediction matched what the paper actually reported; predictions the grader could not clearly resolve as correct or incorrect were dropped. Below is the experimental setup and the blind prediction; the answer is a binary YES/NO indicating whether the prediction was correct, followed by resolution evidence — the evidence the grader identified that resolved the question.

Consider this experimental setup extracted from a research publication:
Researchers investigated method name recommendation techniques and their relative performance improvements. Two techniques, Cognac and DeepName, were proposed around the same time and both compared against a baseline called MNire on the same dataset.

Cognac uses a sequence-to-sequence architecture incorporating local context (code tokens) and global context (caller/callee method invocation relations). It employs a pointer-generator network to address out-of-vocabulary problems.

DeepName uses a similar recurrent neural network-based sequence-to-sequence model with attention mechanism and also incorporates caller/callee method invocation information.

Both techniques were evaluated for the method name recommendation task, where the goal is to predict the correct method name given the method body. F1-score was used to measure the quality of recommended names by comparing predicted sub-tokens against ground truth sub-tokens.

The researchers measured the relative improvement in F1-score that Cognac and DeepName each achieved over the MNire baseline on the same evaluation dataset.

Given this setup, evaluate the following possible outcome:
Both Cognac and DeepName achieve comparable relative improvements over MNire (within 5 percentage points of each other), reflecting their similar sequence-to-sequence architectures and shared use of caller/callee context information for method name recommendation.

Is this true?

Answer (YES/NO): YES